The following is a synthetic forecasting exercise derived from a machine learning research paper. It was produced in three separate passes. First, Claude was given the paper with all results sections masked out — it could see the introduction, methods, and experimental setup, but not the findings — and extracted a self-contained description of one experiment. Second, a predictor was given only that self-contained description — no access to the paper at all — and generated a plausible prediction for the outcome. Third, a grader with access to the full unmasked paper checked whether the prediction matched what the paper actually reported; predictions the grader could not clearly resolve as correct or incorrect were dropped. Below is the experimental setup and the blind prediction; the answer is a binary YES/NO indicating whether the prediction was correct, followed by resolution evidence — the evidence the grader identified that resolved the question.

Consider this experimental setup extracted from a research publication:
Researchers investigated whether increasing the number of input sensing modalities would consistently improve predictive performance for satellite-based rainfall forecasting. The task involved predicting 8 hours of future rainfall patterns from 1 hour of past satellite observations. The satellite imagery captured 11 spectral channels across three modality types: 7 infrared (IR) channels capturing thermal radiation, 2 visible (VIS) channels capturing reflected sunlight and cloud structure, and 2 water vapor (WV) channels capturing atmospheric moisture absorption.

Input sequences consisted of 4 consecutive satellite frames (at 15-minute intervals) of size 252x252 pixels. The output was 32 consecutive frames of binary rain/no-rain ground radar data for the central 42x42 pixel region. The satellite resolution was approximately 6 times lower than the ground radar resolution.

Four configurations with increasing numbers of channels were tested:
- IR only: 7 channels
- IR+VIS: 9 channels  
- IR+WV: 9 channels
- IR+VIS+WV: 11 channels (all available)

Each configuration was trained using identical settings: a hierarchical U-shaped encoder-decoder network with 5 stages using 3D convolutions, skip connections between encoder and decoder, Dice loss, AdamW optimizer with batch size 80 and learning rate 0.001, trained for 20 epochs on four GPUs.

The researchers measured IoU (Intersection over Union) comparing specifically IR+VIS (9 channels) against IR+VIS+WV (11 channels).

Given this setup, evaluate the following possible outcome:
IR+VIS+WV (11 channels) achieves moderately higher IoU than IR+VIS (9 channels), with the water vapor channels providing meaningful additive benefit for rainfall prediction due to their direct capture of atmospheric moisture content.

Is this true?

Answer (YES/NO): NO